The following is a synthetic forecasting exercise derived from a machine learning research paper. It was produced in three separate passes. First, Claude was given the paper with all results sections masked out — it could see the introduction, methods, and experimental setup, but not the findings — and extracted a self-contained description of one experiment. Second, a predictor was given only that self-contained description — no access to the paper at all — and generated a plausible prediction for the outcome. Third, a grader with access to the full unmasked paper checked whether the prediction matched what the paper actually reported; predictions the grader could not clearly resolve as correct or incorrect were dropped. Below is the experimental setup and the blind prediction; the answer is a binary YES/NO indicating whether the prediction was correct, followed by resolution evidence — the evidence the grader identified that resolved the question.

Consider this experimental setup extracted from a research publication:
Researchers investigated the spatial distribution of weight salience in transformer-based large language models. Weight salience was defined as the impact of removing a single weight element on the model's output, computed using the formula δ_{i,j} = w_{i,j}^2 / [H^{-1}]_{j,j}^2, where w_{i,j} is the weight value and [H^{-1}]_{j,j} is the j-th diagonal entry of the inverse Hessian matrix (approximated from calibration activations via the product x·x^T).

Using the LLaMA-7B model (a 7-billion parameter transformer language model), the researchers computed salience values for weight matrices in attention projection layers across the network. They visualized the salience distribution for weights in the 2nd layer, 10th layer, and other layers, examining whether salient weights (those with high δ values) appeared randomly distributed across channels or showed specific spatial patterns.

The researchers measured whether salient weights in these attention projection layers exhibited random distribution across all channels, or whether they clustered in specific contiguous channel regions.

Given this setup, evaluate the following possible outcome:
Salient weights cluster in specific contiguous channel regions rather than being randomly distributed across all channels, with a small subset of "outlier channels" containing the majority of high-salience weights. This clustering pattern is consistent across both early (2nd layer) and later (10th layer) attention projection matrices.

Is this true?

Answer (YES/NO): YES